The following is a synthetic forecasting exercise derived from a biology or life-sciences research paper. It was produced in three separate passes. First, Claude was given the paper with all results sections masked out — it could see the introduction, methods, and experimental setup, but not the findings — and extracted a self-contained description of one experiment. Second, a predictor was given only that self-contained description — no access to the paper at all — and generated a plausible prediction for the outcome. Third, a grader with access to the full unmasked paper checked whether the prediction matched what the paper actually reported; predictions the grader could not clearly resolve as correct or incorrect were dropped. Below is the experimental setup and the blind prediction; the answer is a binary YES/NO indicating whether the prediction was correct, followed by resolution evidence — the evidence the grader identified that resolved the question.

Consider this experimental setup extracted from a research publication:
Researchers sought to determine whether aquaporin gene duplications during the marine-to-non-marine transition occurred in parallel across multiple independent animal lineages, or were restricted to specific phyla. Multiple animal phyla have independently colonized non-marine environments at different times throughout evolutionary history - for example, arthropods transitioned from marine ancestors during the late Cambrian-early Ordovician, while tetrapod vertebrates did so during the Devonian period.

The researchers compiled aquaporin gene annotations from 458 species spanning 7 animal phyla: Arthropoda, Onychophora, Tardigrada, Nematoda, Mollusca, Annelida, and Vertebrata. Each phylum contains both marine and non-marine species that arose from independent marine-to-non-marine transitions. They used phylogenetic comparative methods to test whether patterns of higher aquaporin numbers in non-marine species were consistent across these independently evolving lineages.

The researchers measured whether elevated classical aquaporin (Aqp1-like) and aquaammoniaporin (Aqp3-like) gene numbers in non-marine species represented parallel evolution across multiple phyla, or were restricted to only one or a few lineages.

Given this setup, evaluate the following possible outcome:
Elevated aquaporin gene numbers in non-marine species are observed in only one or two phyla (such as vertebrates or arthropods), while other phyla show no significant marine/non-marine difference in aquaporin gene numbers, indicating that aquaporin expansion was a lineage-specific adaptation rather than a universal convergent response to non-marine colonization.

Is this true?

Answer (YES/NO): NO